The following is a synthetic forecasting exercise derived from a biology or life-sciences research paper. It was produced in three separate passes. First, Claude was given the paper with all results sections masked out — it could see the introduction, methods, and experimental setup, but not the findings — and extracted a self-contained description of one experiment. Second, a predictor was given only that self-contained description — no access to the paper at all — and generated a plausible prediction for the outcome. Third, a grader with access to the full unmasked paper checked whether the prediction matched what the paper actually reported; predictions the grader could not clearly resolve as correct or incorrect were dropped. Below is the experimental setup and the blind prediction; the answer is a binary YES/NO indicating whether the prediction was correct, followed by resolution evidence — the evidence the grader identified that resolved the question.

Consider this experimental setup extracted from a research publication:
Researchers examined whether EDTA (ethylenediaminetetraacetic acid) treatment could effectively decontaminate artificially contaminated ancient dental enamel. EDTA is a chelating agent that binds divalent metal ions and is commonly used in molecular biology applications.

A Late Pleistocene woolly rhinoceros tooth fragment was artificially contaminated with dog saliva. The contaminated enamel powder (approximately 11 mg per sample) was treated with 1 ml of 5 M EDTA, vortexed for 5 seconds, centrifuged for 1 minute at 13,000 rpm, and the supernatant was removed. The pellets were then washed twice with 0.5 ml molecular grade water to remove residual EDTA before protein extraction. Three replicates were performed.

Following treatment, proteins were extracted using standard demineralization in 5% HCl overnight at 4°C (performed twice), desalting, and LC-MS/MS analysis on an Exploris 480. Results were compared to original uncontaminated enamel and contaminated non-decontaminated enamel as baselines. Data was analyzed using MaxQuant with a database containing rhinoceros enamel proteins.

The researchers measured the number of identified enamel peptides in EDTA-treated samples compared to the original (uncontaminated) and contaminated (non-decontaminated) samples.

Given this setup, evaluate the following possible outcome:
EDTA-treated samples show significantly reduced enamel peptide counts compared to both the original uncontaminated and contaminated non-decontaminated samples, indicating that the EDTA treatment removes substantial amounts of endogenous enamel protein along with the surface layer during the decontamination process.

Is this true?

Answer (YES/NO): NO